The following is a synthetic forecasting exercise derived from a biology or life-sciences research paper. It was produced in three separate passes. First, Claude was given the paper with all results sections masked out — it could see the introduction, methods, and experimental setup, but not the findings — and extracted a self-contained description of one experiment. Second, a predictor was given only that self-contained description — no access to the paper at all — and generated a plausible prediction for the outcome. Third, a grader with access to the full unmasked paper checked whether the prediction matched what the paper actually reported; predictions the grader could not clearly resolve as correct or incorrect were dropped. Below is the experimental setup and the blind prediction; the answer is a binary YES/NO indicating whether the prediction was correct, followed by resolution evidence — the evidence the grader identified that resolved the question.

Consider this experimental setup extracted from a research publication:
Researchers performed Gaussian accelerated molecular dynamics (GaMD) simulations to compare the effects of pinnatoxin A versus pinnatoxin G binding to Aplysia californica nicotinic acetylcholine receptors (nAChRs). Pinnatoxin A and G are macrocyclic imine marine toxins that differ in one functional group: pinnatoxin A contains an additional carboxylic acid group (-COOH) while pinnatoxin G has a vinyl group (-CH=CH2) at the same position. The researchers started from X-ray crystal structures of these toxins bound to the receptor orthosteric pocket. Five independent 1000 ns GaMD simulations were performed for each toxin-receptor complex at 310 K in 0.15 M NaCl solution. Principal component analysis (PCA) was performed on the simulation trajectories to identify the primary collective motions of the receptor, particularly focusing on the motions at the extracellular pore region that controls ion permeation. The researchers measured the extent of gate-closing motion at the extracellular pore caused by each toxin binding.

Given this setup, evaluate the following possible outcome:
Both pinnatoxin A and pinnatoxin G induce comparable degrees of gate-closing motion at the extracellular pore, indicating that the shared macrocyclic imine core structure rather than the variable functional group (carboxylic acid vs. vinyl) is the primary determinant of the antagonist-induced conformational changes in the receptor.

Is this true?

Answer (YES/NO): NO